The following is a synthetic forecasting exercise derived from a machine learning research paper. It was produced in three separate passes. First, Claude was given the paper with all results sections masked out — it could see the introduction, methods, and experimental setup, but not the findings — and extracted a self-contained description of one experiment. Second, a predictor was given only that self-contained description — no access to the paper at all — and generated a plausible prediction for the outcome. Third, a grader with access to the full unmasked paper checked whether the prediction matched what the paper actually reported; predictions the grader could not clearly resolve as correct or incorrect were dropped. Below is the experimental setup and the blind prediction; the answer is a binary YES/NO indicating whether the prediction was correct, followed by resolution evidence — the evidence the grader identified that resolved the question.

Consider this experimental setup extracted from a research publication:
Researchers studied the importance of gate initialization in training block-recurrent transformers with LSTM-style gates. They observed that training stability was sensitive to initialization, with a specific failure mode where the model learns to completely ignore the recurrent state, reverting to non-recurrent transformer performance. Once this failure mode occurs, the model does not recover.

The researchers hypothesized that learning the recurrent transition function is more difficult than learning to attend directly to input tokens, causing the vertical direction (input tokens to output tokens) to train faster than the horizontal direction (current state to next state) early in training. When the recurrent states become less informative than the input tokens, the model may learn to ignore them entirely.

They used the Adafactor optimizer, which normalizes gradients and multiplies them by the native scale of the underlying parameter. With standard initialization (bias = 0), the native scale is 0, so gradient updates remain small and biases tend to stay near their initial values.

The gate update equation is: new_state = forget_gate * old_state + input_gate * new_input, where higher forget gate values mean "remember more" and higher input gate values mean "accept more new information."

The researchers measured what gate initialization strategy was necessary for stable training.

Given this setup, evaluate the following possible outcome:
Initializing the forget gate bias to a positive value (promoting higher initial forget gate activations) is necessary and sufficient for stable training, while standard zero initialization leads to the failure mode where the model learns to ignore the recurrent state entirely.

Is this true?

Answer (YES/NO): NO